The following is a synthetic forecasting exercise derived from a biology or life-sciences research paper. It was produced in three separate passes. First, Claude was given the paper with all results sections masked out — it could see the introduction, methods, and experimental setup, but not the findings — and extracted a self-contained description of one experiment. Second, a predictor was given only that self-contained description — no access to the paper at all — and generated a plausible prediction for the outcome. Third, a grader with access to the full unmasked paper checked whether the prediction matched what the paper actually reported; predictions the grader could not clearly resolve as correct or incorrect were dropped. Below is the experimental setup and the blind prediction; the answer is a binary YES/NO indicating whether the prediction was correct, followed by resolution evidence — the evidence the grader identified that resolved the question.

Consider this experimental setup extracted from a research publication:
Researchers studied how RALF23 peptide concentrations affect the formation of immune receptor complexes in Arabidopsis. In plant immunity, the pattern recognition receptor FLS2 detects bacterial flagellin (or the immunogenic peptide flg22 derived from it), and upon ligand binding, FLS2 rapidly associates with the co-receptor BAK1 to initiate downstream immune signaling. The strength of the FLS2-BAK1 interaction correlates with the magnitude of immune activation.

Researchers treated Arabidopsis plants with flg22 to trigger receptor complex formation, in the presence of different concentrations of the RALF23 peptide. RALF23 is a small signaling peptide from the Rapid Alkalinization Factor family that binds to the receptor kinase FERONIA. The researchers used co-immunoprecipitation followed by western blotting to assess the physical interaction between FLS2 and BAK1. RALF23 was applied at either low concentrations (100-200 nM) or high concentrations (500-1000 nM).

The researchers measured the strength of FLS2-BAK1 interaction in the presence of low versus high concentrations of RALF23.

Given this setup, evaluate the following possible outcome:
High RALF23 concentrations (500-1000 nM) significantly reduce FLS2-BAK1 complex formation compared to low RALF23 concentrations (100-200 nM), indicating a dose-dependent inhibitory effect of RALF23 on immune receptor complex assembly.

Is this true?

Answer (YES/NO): NO